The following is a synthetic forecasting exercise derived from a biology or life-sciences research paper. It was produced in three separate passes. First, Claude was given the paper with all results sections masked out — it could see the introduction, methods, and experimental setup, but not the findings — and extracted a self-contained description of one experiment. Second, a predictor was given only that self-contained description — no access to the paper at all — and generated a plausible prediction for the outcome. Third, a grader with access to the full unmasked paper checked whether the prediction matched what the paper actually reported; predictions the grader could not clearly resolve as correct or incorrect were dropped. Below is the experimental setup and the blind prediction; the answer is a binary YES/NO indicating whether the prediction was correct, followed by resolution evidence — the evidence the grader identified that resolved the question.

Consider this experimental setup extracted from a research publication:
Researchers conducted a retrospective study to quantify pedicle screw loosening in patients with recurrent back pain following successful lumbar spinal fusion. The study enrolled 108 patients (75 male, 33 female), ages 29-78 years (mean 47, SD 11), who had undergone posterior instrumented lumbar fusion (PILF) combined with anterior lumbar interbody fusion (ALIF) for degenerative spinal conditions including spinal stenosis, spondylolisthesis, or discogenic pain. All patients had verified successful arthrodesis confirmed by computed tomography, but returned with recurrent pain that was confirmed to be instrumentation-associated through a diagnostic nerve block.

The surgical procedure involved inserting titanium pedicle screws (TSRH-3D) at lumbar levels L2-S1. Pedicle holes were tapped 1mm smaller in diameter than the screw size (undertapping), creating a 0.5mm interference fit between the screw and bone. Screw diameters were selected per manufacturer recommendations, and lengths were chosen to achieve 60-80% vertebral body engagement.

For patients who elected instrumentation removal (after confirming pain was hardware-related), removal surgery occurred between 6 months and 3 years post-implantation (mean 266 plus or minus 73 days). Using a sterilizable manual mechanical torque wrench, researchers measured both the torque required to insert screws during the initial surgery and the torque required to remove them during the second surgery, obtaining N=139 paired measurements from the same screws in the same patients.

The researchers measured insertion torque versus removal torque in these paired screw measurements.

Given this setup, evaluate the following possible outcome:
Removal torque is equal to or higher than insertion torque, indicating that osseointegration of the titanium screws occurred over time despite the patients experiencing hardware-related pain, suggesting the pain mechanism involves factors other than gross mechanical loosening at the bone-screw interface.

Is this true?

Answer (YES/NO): NO